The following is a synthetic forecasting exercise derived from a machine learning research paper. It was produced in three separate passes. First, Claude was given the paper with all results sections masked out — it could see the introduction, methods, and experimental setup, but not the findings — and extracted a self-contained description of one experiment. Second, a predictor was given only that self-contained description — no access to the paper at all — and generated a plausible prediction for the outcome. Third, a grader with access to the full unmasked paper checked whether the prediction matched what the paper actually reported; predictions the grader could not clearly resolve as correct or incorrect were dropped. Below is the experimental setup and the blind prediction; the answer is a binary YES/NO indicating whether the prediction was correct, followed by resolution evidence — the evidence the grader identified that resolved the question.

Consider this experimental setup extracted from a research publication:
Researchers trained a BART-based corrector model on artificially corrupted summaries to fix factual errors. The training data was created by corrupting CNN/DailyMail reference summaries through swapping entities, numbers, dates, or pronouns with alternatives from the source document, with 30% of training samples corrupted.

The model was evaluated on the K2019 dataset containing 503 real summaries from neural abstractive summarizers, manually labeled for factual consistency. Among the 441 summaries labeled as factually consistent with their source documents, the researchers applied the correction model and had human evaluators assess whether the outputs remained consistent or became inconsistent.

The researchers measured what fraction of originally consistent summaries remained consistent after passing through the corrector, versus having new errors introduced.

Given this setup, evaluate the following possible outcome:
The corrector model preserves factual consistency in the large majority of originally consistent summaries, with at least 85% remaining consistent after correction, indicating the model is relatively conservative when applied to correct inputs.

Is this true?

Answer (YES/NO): YES